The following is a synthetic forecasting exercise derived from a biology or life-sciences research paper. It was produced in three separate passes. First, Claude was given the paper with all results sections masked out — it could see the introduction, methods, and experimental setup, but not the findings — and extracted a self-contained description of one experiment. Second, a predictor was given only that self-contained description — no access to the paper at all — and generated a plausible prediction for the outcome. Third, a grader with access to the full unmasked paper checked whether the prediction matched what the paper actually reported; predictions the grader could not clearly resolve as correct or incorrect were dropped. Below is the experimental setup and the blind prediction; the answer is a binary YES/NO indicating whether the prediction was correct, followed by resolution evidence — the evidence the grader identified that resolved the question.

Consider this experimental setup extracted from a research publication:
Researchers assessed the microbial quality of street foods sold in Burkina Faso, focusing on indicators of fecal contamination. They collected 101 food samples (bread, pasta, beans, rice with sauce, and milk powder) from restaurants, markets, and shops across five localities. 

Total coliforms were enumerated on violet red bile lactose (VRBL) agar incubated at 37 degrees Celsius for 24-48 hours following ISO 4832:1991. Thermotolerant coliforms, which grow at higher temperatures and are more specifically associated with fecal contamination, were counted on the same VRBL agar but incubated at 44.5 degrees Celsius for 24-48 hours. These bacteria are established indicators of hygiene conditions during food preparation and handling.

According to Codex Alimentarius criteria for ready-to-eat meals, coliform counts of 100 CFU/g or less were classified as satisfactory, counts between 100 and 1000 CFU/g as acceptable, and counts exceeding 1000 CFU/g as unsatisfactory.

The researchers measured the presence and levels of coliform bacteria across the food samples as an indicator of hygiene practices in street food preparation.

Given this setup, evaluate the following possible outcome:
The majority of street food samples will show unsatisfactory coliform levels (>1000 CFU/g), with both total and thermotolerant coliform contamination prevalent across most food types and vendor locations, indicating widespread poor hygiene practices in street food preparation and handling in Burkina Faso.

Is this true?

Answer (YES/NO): NO